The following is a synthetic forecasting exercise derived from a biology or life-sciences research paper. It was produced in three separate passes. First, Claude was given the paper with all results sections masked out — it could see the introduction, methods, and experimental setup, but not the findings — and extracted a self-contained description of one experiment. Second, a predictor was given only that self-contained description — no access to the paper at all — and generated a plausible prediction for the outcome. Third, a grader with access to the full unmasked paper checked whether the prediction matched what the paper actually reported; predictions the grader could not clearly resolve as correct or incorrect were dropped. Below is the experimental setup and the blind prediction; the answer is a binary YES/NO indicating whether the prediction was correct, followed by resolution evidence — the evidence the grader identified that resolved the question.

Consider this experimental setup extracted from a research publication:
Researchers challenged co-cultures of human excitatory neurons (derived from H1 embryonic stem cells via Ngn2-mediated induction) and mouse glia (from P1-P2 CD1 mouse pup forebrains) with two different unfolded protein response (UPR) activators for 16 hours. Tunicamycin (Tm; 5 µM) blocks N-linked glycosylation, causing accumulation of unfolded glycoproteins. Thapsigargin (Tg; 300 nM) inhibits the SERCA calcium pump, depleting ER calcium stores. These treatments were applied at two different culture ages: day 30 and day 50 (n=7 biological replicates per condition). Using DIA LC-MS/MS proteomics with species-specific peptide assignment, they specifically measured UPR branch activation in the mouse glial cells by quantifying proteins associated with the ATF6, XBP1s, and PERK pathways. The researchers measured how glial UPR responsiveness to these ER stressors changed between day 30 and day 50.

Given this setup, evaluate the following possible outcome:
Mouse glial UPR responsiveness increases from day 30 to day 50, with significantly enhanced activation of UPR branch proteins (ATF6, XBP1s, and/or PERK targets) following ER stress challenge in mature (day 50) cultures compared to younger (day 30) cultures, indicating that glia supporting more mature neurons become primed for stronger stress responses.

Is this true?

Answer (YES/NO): NO